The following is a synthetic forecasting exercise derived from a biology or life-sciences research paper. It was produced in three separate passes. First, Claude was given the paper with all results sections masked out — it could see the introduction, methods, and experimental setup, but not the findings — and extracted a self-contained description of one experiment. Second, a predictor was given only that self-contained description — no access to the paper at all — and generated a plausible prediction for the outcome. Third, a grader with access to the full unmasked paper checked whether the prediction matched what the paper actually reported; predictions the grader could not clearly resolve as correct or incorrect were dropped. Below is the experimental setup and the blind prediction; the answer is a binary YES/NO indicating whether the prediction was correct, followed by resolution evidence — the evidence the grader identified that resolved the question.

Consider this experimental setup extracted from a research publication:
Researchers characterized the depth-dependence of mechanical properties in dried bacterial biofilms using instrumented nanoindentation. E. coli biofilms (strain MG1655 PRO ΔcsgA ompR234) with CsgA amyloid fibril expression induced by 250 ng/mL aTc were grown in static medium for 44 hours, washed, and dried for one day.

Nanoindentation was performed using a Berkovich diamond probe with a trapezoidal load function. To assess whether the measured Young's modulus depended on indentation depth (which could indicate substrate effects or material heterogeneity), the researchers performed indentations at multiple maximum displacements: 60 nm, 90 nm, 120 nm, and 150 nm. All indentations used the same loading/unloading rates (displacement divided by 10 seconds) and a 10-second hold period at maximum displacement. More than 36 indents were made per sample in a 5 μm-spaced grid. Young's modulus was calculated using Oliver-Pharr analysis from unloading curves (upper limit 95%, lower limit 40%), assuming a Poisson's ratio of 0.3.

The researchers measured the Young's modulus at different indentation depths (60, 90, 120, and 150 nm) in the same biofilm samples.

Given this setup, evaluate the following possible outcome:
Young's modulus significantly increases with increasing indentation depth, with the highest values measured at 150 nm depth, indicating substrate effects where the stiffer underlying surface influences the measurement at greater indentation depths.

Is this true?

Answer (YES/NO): NO